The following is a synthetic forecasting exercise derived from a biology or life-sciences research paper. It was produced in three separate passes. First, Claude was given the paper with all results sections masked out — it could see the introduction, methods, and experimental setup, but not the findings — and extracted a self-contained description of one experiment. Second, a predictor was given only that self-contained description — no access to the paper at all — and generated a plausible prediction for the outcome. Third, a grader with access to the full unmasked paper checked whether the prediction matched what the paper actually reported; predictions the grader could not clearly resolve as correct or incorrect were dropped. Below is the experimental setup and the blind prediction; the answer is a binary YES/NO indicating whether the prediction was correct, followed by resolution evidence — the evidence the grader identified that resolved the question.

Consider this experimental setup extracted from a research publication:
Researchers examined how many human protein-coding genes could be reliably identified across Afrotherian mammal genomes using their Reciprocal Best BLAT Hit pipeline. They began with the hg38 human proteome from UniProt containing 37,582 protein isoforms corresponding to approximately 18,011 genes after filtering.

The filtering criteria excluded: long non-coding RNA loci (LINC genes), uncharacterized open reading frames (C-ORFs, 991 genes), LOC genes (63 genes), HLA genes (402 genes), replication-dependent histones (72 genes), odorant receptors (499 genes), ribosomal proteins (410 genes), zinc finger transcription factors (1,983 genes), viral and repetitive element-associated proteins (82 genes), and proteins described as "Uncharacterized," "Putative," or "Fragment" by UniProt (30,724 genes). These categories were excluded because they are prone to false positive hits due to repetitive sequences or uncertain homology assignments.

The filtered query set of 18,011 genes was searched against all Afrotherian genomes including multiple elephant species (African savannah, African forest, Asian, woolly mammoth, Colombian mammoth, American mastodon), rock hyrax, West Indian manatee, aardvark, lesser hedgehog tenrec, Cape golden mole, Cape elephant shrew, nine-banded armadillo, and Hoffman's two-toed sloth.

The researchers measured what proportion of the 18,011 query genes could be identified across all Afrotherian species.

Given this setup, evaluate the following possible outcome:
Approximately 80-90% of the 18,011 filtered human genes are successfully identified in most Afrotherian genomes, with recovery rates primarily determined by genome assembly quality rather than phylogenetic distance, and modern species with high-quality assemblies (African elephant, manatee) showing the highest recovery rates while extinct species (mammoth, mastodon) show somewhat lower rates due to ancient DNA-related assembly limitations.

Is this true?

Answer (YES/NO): NO